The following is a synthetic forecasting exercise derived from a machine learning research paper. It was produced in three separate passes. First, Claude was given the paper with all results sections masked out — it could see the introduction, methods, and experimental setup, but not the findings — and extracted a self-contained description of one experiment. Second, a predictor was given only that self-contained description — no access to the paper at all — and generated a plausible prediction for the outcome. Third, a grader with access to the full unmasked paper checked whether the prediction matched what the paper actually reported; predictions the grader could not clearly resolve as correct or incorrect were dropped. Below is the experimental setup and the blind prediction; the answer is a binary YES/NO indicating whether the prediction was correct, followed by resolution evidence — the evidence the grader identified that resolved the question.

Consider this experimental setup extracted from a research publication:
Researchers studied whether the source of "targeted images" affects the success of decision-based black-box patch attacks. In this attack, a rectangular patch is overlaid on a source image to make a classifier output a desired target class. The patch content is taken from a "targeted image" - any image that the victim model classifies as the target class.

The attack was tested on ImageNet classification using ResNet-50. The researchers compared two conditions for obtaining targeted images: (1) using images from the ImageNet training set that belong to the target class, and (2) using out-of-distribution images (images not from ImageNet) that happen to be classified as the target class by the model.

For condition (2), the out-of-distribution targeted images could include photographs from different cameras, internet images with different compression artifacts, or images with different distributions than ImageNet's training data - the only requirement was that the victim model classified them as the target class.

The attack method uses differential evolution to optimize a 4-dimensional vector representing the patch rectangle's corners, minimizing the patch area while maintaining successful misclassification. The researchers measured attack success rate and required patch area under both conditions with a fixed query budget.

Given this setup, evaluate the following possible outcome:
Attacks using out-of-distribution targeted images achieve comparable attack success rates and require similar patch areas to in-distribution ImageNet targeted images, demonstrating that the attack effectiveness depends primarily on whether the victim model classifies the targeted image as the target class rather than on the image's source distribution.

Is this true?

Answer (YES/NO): YES